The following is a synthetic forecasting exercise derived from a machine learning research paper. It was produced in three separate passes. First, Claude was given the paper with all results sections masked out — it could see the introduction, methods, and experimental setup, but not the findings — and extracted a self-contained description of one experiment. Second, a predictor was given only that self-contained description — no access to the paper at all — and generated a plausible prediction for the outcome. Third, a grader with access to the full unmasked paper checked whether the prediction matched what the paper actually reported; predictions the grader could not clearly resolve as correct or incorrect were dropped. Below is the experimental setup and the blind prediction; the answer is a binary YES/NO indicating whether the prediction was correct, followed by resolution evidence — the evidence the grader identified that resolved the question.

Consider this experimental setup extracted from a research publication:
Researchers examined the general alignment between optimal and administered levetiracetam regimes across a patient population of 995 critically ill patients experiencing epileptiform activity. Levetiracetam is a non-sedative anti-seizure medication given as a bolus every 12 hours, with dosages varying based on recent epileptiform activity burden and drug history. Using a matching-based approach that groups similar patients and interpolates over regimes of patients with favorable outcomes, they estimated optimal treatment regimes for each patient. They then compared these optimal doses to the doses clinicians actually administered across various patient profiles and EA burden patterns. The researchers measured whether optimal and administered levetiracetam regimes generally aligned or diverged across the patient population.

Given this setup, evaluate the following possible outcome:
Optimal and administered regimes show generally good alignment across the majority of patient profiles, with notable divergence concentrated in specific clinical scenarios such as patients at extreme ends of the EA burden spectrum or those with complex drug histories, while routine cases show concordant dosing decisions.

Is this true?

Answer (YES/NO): YES